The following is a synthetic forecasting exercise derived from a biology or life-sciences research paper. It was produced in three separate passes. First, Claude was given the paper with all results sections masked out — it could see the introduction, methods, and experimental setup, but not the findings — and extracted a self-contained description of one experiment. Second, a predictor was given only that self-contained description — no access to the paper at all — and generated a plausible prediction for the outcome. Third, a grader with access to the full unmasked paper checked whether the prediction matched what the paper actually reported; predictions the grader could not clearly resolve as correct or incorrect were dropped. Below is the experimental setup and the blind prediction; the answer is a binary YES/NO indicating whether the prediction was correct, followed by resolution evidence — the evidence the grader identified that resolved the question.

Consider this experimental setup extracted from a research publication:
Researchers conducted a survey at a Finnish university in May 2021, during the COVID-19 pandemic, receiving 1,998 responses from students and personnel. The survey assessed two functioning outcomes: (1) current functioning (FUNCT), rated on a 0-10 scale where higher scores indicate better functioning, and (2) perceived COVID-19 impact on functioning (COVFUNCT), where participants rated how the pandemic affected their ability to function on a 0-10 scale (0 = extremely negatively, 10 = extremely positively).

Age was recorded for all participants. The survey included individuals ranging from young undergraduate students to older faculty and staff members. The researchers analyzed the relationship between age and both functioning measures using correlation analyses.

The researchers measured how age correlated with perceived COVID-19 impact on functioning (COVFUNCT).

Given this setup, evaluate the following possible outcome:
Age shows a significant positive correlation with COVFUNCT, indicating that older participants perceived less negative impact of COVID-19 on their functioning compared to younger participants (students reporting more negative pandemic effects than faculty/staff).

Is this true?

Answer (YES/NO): YES